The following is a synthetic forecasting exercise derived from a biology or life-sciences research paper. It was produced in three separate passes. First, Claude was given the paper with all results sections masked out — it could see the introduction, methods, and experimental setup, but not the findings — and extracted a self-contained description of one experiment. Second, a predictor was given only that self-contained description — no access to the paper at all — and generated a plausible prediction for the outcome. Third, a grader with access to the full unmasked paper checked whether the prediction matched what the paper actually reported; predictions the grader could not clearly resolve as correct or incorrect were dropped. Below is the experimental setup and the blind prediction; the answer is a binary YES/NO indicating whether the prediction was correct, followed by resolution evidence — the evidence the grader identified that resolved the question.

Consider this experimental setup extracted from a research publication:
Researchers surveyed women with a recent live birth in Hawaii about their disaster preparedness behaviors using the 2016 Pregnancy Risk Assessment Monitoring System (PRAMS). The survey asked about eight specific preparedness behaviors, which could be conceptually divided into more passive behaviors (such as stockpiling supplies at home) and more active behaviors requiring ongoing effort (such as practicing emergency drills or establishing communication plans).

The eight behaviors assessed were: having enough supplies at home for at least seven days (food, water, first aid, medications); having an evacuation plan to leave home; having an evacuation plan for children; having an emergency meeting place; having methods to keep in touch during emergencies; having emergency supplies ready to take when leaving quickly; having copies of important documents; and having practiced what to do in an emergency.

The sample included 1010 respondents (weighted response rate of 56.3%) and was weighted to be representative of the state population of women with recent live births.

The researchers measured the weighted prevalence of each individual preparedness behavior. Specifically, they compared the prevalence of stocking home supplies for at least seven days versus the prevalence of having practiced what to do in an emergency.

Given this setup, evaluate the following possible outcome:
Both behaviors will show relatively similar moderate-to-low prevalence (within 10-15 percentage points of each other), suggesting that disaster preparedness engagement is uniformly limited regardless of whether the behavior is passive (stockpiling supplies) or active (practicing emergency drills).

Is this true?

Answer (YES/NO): NO